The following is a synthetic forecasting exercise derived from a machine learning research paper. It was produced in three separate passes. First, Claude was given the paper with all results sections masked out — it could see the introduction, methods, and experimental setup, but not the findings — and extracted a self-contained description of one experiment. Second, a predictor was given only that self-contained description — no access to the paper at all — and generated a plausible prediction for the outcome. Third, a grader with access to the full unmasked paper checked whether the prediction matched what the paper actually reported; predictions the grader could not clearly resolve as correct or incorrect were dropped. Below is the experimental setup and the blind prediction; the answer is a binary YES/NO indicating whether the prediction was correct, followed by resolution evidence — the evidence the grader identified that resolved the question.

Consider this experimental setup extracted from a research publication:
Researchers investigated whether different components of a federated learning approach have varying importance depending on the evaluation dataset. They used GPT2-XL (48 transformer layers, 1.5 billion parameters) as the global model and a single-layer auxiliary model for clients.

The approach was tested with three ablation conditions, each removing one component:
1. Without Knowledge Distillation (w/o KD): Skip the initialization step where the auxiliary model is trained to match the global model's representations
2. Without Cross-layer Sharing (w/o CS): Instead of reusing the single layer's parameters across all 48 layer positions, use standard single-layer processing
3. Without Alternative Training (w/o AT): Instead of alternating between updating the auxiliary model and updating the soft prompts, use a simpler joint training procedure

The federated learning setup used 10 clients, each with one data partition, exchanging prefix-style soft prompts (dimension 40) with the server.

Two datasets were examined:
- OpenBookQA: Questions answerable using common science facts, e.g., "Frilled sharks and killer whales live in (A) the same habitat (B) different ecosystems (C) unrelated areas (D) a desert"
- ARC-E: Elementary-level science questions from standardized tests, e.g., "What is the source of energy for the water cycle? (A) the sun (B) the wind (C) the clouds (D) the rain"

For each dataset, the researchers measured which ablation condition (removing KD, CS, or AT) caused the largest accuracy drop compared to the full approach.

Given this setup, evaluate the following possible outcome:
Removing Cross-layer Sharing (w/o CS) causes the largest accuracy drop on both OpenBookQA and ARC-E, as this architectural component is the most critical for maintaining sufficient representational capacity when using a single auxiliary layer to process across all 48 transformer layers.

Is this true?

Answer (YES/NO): NO